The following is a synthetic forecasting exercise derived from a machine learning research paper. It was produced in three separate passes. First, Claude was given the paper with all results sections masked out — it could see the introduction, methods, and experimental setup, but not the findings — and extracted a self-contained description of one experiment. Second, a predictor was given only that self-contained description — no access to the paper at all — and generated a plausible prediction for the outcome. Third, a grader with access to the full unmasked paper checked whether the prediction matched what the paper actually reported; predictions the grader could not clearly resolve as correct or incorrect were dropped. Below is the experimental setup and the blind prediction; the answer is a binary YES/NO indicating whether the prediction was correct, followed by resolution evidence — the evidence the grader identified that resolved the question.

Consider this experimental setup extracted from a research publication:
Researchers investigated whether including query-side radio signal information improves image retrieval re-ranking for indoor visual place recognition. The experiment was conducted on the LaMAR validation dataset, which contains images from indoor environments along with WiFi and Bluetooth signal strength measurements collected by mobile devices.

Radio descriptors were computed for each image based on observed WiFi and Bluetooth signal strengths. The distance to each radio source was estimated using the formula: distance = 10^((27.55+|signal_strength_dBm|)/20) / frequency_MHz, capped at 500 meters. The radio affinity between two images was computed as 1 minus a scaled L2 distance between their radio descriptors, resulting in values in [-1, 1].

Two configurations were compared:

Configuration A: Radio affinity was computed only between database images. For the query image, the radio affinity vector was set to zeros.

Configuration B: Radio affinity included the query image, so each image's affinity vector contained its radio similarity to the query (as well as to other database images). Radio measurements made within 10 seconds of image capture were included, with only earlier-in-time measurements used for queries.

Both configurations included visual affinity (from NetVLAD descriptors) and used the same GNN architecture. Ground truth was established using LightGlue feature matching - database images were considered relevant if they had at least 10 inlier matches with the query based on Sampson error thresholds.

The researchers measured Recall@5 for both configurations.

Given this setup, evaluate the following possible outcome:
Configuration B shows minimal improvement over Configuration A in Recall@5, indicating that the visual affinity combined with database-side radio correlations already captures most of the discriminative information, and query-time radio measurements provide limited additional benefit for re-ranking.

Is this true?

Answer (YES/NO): NO